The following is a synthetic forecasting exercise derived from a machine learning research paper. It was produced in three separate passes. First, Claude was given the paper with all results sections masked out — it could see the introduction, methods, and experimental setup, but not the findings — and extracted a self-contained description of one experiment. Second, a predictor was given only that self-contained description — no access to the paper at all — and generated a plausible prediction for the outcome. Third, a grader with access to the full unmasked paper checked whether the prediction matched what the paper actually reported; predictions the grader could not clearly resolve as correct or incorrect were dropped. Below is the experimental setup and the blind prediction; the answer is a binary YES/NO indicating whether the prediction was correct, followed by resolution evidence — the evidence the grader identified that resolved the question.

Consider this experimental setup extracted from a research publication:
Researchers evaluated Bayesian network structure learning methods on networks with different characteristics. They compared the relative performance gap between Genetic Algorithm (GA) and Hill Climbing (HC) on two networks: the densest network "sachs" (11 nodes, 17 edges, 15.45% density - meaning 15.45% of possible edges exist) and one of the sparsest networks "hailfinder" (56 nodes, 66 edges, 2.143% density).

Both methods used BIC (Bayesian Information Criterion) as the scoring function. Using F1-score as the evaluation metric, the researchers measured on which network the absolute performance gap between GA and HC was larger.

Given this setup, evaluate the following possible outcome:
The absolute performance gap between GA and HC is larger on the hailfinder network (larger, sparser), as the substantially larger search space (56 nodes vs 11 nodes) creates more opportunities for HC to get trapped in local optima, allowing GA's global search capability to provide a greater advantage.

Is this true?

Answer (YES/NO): YES